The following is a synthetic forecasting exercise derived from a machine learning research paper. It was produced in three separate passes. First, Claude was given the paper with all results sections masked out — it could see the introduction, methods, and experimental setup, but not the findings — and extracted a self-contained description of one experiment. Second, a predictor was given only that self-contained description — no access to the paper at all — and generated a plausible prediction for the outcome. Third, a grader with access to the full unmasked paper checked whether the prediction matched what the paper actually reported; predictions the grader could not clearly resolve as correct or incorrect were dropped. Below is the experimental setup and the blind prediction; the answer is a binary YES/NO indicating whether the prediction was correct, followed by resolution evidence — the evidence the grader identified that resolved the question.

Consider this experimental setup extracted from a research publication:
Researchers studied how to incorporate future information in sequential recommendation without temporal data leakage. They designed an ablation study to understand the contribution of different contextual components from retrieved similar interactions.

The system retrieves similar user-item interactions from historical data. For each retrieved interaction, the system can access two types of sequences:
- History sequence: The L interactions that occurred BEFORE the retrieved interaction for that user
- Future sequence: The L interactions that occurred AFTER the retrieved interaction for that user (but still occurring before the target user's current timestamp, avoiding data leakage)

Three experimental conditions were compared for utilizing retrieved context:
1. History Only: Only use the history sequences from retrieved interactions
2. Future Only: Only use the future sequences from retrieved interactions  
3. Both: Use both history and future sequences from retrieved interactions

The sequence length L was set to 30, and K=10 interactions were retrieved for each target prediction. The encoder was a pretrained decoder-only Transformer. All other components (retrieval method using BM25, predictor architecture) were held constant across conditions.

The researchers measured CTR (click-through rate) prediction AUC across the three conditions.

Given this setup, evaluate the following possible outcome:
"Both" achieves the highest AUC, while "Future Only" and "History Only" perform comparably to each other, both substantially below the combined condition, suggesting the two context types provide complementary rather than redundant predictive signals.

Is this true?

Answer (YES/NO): YES